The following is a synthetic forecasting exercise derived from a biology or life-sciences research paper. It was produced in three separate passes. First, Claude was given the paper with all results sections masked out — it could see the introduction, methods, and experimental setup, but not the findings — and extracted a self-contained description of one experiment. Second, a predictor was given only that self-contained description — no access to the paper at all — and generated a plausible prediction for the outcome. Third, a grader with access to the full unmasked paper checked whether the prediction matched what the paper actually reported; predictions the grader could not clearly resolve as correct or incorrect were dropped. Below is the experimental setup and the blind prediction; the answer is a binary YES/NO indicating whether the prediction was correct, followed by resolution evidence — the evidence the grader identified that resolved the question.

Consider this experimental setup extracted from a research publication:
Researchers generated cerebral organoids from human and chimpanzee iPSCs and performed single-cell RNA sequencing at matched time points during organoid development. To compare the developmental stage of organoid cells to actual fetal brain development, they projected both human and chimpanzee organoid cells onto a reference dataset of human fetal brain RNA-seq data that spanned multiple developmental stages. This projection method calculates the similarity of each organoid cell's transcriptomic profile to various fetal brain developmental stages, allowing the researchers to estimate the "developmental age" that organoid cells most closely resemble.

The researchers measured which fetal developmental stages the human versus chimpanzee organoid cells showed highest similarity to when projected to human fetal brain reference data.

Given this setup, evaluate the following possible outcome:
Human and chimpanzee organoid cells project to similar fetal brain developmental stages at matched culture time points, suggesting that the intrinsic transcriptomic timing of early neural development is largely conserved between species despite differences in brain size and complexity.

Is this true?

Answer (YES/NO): NO